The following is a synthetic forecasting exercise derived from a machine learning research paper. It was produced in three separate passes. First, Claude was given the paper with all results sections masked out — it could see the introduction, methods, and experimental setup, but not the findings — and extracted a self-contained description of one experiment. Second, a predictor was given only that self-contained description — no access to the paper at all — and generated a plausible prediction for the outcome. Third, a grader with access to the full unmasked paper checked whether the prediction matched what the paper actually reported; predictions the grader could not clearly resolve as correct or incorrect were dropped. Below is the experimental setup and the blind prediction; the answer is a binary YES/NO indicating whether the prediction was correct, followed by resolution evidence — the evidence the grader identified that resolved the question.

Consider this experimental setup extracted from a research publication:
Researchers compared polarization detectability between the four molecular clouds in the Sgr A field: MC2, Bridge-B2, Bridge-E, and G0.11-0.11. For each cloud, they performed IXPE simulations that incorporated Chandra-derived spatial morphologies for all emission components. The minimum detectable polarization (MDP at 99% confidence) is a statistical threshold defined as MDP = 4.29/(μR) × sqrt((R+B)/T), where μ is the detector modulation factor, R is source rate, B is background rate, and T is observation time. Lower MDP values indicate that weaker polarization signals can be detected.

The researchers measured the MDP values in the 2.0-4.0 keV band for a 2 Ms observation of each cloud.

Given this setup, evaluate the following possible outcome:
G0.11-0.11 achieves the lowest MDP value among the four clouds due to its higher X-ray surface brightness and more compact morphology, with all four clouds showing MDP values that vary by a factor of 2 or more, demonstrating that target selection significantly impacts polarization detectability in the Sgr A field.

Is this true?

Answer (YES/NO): NO